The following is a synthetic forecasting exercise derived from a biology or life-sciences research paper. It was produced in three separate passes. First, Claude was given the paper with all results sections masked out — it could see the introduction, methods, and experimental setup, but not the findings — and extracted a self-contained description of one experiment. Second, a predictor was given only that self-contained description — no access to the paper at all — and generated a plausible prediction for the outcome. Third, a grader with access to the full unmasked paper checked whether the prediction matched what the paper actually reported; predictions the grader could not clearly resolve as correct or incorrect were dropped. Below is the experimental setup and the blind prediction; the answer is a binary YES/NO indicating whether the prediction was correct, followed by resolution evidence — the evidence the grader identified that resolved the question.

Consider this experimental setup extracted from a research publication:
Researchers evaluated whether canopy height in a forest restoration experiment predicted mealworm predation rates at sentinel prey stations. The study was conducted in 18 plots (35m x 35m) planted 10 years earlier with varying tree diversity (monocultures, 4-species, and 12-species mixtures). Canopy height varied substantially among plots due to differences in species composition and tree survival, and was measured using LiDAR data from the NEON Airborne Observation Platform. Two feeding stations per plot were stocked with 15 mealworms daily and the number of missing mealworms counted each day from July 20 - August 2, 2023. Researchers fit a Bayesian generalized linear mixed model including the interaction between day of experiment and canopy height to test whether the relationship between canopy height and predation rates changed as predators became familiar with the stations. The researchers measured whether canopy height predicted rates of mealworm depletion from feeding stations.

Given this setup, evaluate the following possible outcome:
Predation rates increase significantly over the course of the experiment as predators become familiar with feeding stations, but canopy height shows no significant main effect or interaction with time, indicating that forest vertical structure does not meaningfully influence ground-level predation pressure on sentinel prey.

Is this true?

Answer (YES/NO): YES